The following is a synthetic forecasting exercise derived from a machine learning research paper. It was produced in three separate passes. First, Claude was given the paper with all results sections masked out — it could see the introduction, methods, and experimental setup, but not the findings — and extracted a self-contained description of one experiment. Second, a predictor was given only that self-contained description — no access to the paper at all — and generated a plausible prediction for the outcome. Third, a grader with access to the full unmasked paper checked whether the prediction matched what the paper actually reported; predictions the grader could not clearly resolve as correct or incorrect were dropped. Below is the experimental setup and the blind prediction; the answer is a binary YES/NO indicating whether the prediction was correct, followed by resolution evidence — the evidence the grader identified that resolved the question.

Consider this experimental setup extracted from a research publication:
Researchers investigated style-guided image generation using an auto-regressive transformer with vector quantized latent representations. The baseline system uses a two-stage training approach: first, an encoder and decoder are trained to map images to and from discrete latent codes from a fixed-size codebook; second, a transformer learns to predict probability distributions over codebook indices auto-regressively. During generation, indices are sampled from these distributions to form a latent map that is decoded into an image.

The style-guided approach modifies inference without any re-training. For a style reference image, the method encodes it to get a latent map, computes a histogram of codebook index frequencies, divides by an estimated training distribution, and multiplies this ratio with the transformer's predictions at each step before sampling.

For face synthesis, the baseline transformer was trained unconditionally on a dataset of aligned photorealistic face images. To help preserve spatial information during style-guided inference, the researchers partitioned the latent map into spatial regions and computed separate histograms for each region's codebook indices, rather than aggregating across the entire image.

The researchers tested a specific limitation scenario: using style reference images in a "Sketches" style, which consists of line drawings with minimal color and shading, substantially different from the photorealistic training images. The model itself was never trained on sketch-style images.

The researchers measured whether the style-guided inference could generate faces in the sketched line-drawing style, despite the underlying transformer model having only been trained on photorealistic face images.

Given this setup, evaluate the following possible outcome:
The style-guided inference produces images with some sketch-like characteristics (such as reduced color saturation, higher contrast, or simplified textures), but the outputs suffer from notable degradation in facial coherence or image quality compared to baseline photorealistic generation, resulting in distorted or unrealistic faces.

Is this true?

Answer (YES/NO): NO